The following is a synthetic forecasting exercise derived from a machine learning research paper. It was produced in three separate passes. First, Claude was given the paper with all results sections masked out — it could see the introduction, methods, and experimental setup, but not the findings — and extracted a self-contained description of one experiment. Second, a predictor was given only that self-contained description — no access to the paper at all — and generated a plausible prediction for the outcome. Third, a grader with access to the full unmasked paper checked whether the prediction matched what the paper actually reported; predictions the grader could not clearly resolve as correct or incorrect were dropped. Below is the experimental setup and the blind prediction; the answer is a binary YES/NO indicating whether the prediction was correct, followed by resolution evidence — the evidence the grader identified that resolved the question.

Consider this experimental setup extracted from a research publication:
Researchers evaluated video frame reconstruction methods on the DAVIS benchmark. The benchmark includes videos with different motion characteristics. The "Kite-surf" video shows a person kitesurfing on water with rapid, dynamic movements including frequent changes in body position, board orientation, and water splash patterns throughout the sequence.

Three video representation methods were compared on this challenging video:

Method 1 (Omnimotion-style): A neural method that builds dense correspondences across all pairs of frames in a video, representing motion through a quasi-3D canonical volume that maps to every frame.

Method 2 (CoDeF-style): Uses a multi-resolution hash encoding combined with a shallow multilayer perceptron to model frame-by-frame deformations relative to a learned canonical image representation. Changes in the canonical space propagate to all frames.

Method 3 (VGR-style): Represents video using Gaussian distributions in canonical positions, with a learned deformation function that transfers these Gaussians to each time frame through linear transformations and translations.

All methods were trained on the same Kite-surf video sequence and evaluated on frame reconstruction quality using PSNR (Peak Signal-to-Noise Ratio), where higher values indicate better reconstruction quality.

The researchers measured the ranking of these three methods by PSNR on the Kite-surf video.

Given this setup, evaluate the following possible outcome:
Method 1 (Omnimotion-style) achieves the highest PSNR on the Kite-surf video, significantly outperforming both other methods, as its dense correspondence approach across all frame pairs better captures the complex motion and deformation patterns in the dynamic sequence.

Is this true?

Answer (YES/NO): NO